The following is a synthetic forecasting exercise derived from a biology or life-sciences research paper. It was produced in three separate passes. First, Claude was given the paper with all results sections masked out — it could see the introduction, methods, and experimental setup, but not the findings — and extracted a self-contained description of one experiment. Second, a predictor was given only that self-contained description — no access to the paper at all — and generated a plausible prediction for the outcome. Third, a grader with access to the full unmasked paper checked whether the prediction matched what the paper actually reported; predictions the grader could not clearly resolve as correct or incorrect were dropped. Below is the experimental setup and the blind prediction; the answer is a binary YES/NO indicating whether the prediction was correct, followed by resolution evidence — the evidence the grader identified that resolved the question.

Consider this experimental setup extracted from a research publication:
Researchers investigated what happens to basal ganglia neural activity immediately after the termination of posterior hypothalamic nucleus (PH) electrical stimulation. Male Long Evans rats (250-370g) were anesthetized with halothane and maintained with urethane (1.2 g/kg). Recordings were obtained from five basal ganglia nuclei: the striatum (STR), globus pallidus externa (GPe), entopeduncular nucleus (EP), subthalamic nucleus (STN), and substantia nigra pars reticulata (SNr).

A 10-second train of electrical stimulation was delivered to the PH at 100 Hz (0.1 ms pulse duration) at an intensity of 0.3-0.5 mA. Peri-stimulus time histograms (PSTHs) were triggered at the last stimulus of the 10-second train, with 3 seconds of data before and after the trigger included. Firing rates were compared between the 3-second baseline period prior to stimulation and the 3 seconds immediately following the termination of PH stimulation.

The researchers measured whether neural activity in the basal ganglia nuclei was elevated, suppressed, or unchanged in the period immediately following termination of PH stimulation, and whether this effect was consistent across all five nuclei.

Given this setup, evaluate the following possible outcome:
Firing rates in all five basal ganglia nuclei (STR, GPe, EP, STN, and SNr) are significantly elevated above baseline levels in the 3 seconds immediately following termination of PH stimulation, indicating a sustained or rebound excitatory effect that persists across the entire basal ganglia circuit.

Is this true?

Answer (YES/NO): YES